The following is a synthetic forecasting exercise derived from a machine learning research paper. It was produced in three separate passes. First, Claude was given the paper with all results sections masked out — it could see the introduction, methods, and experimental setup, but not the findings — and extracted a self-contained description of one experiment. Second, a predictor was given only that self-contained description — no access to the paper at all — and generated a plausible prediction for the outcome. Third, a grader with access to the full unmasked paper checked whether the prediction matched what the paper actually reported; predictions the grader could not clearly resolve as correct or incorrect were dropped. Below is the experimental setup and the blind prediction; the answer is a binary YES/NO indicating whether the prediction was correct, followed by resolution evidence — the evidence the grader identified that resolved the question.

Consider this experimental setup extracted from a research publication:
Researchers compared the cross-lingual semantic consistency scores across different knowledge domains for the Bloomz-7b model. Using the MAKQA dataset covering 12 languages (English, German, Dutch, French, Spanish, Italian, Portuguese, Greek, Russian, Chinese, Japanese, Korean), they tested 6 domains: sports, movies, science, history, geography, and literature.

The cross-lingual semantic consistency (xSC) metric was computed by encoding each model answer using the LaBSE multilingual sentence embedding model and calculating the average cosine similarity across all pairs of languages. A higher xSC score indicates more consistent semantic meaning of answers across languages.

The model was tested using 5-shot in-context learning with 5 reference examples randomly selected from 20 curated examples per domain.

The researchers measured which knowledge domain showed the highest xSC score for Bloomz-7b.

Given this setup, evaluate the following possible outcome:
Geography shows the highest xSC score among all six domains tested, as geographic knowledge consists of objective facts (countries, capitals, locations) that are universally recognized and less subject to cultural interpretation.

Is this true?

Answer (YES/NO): YES